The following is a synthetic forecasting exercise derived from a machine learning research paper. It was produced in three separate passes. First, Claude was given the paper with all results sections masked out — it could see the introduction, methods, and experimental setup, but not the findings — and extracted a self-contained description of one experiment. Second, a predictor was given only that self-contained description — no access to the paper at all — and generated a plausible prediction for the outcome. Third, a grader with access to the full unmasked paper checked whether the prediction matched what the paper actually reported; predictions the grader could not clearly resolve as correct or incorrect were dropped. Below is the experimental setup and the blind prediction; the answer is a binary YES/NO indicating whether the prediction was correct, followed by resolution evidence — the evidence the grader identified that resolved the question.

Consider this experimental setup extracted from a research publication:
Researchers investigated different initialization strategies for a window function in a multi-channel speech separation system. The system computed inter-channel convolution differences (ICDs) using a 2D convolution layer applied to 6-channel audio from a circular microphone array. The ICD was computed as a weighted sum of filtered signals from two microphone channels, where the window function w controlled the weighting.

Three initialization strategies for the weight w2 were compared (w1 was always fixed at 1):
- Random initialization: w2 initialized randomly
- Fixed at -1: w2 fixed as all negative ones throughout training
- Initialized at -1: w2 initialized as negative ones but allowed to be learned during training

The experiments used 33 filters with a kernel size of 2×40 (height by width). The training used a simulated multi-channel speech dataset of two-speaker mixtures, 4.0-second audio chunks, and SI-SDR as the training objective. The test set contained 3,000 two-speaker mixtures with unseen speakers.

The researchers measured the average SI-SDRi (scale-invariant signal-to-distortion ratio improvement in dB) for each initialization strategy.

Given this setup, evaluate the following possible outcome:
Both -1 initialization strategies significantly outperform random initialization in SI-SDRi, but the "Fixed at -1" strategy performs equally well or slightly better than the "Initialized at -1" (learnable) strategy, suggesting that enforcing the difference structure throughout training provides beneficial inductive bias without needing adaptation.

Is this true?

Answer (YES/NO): NO